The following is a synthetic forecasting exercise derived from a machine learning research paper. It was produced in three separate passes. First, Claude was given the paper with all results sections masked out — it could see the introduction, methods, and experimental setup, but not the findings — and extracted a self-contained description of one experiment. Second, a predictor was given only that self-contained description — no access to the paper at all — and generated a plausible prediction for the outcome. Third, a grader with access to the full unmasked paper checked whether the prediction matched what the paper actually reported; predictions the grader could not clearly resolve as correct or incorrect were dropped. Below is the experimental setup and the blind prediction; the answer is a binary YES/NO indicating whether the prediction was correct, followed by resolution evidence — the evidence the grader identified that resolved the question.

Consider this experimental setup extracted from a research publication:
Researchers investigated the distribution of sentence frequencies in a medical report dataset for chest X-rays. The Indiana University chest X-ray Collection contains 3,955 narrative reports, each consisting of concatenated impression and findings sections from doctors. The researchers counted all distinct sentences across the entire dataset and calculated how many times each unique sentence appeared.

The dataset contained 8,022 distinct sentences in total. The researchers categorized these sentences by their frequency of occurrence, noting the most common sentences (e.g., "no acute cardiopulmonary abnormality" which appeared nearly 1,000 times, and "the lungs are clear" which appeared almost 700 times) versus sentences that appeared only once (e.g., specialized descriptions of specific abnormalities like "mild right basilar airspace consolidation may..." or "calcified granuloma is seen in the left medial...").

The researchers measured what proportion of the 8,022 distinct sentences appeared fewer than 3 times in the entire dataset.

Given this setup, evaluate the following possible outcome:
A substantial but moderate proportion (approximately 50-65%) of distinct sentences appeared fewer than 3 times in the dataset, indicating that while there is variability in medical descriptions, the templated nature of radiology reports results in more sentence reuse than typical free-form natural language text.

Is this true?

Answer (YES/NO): NO